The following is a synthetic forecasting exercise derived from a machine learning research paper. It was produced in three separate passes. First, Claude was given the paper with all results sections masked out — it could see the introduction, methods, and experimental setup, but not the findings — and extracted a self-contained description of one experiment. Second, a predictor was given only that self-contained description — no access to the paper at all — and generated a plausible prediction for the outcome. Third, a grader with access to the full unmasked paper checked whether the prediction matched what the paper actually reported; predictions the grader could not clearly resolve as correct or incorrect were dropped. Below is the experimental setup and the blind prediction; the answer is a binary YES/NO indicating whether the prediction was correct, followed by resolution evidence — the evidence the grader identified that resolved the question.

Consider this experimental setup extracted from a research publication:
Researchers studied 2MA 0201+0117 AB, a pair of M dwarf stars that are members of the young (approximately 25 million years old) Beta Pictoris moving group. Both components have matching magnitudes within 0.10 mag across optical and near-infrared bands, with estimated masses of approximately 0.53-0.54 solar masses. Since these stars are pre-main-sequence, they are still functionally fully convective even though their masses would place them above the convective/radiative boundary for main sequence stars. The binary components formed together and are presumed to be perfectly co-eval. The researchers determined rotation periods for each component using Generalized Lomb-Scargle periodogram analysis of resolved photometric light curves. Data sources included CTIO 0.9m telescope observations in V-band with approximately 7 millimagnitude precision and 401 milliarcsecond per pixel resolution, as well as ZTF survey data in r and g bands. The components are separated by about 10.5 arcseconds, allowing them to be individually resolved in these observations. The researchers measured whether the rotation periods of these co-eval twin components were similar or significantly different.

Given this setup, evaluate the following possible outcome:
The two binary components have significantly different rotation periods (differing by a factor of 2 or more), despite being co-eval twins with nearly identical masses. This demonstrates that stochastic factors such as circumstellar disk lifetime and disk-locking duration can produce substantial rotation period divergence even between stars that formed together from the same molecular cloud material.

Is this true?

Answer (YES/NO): NO